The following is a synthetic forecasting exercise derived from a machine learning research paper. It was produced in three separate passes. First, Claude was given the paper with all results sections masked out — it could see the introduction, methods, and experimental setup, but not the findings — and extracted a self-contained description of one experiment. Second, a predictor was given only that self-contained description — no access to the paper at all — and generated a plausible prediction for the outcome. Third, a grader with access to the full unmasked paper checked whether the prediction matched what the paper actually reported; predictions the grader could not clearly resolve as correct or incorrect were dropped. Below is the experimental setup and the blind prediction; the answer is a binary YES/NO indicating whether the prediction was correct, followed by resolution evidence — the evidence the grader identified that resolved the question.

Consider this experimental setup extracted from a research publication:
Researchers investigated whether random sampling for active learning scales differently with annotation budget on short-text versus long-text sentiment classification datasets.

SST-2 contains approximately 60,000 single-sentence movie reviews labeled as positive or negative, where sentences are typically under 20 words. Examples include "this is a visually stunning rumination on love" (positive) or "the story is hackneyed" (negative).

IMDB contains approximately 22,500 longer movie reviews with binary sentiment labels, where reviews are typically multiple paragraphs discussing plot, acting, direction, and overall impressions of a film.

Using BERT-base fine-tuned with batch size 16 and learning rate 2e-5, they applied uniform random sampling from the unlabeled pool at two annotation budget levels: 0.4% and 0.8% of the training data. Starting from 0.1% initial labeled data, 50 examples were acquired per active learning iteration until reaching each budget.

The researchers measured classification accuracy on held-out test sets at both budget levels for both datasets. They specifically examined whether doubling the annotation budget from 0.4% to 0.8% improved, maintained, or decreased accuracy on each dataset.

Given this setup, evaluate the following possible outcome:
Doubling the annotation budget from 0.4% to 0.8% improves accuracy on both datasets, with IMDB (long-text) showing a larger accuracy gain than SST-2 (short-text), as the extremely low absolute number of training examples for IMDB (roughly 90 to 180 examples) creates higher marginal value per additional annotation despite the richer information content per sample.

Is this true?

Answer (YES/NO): NO